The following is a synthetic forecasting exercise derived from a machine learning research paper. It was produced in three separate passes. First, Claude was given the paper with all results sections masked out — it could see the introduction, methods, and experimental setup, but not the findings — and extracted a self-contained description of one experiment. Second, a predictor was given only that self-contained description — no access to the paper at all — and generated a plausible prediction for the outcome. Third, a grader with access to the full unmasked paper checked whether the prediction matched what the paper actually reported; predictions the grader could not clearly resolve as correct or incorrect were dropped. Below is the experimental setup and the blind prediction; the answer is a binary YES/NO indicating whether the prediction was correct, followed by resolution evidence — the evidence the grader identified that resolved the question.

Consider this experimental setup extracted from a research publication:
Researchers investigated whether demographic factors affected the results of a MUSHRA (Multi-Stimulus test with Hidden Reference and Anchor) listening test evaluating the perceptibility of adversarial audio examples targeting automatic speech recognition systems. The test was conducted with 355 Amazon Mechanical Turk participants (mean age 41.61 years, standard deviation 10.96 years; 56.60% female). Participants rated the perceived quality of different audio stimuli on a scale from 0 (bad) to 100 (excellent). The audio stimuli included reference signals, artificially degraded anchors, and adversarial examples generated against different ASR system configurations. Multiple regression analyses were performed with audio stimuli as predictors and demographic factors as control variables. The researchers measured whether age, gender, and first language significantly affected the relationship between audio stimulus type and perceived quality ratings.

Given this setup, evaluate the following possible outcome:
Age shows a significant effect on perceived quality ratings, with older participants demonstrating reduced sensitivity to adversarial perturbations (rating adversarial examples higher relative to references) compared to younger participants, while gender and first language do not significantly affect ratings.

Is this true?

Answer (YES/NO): NO